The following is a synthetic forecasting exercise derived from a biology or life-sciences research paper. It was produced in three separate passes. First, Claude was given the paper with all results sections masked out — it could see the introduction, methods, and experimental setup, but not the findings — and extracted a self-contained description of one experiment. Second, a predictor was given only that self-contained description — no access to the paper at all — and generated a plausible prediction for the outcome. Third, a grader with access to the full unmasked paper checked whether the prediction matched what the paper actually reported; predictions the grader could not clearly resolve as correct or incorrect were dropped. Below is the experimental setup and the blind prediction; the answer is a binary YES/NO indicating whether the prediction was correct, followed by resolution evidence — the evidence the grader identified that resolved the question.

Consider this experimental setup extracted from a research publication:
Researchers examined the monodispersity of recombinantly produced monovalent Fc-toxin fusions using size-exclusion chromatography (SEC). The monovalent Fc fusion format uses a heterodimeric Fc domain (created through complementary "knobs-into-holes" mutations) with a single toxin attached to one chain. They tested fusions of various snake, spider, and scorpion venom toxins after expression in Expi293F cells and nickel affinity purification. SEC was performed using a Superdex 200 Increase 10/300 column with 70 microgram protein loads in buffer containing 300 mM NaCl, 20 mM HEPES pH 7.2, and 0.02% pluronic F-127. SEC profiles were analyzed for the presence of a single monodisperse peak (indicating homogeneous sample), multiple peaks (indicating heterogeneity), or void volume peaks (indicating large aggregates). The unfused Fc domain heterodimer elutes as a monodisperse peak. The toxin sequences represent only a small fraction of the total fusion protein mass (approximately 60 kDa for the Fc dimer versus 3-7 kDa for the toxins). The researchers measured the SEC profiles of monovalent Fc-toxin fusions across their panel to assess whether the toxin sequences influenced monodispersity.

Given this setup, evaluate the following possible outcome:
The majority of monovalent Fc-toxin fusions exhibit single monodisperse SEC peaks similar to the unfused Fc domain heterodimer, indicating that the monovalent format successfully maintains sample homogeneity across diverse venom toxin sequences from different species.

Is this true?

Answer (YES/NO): YES